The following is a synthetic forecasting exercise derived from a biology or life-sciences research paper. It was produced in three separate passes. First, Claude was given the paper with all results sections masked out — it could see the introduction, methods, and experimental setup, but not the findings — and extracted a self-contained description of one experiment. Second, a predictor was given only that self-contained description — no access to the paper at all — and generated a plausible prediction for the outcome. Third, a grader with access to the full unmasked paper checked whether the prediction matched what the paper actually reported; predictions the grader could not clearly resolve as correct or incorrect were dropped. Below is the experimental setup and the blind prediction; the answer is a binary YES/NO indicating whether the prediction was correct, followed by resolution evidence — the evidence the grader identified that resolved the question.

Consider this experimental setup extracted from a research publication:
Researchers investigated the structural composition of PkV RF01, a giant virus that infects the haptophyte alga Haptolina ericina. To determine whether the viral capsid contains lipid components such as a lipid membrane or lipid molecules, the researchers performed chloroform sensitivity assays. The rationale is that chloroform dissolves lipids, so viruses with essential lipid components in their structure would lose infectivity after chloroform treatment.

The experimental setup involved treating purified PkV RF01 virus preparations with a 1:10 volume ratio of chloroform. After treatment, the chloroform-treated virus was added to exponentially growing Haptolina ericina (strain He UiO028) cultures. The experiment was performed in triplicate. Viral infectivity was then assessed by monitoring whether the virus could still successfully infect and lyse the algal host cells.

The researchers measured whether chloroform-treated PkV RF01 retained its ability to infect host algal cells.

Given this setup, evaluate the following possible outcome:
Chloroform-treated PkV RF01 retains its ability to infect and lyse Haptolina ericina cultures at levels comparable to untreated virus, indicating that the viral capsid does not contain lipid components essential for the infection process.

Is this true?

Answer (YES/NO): NO